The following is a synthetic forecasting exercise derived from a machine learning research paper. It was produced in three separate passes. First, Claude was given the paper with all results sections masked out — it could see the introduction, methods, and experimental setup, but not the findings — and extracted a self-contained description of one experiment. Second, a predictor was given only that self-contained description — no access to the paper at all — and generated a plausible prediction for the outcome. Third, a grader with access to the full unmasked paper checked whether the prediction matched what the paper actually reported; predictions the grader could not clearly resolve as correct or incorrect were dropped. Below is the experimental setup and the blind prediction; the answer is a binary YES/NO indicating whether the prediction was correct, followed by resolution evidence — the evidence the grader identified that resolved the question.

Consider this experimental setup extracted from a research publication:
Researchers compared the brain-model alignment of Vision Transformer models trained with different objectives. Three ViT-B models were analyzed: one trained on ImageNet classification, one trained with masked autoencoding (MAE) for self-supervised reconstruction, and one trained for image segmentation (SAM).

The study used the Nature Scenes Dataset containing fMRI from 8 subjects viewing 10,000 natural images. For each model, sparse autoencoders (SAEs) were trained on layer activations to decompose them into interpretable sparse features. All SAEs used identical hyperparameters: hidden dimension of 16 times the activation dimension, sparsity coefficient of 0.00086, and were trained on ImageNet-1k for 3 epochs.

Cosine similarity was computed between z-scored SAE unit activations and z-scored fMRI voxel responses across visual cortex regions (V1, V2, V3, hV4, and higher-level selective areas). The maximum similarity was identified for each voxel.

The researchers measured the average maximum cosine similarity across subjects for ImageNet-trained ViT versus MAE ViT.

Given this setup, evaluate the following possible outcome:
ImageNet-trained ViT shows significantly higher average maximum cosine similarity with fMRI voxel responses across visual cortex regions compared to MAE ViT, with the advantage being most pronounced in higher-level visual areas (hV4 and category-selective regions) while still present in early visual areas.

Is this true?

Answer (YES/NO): NO